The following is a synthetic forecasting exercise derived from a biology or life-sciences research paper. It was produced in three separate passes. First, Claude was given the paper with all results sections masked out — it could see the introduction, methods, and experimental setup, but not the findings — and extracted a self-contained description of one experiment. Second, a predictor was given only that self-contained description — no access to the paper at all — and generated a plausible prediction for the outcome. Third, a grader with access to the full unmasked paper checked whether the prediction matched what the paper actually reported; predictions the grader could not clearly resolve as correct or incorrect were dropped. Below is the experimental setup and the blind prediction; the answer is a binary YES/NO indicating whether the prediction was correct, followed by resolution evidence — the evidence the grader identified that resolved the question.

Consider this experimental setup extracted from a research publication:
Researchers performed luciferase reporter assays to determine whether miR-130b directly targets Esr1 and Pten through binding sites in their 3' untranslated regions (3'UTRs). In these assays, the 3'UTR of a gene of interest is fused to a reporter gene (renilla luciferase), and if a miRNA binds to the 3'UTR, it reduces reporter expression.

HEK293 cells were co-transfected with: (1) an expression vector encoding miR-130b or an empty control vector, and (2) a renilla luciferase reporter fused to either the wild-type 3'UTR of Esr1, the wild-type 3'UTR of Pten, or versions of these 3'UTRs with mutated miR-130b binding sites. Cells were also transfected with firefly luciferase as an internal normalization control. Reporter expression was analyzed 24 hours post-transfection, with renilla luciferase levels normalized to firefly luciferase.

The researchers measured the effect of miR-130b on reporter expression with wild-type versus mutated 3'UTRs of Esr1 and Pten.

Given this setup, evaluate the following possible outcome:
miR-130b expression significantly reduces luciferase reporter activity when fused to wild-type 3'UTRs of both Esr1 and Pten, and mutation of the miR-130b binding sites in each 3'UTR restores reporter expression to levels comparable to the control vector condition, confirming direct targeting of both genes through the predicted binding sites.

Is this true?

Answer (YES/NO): NO